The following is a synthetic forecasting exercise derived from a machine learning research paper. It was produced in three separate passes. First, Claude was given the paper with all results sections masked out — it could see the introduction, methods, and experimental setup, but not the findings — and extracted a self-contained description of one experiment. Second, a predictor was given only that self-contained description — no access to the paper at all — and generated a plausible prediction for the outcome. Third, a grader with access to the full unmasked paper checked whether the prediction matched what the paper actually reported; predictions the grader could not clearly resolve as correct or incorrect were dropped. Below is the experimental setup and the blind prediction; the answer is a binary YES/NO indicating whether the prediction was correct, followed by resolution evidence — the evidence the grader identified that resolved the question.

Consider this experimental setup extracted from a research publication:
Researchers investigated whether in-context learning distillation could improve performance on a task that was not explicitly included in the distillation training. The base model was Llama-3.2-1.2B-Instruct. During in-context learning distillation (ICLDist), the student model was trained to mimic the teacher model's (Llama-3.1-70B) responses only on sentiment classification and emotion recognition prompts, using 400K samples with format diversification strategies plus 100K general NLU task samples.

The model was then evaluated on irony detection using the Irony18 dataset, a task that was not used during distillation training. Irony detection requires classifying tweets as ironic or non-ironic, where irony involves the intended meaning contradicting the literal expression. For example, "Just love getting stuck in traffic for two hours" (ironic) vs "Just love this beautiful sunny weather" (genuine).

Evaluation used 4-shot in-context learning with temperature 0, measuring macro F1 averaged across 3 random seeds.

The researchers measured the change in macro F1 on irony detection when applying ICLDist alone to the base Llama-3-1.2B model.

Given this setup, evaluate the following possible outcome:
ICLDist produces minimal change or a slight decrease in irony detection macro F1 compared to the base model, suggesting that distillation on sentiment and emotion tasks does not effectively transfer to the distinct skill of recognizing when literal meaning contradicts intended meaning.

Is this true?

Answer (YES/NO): NO